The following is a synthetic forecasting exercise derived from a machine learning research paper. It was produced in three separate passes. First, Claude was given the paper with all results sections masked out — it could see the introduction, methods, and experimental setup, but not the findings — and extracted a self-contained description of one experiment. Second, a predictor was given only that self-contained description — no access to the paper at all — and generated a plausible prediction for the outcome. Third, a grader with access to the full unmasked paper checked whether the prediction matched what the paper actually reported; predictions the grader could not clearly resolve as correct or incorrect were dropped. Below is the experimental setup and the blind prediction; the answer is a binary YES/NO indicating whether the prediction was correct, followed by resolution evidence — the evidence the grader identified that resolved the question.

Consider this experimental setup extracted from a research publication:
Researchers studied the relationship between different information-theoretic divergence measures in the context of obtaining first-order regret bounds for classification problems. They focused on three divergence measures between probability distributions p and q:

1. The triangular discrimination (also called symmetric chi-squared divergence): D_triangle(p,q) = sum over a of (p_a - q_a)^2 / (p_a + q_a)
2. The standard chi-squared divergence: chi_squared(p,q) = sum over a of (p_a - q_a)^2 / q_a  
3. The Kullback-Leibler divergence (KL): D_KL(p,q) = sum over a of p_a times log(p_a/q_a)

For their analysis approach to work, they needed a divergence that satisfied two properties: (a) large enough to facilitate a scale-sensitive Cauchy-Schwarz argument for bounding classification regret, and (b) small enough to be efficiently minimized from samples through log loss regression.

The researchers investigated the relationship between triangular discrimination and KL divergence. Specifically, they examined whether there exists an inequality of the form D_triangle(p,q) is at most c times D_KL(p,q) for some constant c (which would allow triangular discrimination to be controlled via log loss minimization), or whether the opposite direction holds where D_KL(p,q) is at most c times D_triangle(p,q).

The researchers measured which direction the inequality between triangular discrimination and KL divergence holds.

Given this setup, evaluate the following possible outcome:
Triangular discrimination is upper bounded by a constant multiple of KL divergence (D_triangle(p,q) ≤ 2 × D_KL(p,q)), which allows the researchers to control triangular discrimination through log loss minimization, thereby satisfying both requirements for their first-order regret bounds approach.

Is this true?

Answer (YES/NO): YES